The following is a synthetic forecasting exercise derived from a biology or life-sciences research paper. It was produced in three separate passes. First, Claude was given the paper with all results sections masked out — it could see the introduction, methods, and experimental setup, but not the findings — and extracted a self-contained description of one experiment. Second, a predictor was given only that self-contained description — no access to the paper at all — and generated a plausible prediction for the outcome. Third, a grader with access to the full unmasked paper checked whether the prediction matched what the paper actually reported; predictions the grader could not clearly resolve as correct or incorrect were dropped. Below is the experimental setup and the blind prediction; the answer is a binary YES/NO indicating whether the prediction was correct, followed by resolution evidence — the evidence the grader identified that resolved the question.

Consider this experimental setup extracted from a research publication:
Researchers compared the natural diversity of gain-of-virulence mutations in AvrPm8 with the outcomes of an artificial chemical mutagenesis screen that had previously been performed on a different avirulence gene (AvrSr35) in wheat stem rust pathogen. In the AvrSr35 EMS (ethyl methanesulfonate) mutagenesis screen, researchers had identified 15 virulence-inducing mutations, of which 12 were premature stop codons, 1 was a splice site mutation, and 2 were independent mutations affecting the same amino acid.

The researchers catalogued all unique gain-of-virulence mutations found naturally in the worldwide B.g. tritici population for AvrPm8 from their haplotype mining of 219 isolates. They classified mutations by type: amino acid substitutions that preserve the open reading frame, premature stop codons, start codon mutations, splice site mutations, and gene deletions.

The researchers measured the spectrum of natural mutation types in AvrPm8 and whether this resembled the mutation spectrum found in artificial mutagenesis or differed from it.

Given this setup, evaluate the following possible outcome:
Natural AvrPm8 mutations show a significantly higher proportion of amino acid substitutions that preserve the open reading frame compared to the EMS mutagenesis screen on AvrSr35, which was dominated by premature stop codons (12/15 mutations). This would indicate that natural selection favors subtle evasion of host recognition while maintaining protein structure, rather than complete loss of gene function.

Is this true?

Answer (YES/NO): NO